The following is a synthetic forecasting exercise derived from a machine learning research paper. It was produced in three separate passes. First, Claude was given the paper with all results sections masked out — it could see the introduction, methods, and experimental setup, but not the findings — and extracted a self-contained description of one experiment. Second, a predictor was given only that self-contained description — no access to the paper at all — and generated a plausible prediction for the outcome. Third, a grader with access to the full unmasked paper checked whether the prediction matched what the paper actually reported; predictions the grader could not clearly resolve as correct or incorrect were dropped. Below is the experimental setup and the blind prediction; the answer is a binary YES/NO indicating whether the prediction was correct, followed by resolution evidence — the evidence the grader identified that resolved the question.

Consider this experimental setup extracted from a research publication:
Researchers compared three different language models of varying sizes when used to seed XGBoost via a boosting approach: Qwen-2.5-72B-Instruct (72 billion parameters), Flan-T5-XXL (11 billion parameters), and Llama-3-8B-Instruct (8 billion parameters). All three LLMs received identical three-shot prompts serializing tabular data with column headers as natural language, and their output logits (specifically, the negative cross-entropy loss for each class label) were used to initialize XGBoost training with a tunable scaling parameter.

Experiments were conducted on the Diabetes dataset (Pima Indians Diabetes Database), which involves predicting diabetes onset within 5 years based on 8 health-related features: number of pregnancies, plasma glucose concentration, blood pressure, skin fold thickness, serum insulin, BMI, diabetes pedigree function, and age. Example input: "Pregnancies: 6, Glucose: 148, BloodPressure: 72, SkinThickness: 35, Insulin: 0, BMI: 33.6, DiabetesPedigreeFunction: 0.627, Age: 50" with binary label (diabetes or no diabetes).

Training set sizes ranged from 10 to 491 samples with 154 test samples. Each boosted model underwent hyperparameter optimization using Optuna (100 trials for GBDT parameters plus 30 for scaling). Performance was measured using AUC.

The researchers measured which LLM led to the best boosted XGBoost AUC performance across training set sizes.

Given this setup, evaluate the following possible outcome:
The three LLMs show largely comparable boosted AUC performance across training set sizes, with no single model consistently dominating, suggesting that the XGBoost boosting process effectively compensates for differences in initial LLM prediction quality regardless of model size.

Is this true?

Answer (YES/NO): NO